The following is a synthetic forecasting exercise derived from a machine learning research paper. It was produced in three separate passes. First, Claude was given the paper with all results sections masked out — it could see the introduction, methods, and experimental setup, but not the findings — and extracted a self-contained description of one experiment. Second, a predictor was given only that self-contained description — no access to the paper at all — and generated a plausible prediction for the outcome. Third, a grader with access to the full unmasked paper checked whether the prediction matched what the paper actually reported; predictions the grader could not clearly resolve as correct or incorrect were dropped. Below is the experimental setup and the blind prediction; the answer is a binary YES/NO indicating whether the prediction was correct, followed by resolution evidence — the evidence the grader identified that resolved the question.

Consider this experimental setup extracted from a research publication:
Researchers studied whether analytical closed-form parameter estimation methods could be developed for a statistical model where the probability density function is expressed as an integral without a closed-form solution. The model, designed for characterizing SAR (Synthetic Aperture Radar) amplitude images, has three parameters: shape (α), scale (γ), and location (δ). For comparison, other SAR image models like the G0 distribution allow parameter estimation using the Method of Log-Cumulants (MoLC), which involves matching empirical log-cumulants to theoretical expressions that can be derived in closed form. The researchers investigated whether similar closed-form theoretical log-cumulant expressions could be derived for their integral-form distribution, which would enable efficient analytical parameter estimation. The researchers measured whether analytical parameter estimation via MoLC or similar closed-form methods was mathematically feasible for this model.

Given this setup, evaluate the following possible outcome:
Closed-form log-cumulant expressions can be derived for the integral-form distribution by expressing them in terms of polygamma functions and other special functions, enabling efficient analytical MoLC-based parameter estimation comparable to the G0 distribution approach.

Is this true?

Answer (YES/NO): NO